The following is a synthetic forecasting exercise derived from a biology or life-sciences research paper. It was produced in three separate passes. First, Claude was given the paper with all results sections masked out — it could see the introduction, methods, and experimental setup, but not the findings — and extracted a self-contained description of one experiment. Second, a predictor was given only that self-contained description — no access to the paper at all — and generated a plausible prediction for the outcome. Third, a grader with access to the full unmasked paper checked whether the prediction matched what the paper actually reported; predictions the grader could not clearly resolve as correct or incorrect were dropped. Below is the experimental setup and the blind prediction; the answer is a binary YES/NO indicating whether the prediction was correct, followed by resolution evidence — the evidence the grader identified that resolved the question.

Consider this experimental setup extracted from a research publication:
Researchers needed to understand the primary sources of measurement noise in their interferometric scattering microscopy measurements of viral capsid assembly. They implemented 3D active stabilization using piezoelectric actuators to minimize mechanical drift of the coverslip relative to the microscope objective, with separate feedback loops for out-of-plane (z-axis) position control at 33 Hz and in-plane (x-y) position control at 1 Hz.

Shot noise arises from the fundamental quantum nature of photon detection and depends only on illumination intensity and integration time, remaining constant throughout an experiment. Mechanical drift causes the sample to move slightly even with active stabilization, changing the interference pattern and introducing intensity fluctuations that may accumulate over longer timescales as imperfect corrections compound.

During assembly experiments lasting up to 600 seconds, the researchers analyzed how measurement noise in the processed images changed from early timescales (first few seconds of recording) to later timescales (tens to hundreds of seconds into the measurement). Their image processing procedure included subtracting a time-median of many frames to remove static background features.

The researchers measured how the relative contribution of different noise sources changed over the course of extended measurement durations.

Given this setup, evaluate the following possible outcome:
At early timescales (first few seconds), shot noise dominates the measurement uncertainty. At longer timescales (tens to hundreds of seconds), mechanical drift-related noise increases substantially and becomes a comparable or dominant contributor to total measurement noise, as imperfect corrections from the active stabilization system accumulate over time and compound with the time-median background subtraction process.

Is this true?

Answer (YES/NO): YES